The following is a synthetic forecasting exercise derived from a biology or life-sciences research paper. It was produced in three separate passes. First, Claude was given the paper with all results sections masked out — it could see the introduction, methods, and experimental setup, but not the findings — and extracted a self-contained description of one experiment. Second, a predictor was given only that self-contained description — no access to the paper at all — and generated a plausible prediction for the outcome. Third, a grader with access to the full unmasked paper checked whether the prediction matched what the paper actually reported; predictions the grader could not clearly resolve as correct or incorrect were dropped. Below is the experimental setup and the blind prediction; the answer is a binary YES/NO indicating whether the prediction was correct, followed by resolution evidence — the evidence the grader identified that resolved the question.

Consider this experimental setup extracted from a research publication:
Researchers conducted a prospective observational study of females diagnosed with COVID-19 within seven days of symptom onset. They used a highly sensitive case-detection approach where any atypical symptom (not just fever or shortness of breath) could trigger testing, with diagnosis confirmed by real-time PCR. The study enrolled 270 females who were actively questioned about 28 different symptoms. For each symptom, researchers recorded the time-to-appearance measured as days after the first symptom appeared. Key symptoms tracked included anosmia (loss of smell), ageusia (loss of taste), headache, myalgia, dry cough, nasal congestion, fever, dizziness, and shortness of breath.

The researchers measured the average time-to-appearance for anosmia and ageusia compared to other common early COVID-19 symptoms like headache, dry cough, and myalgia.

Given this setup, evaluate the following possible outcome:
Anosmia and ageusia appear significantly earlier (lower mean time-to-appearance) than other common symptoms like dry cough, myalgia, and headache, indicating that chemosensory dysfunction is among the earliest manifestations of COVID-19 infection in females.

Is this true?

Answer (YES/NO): NO